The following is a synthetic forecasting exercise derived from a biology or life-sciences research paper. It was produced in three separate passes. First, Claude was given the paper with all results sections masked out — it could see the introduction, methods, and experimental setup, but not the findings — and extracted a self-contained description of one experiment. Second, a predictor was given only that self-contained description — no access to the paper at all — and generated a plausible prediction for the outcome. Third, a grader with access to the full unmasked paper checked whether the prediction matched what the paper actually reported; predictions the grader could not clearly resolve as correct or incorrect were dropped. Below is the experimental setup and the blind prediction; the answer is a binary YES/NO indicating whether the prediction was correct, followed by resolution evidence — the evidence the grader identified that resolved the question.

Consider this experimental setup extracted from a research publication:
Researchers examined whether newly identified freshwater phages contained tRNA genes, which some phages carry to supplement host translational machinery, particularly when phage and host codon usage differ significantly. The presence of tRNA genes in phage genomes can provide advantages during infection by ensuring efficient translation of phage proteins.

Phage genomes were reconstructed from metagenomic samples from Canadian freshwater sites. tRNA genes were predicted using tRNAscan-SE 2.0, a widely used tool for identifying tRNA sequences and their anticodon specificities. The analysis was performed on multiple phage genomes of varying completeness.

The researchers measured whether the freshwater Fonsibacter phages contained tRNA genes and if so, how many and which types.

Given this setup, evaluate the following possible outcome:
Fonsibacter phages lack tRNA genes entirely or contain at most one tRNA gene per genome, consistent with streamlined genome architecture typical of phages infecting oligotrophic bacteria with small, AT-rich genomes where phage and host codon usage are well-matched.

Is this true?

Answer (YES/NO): YES